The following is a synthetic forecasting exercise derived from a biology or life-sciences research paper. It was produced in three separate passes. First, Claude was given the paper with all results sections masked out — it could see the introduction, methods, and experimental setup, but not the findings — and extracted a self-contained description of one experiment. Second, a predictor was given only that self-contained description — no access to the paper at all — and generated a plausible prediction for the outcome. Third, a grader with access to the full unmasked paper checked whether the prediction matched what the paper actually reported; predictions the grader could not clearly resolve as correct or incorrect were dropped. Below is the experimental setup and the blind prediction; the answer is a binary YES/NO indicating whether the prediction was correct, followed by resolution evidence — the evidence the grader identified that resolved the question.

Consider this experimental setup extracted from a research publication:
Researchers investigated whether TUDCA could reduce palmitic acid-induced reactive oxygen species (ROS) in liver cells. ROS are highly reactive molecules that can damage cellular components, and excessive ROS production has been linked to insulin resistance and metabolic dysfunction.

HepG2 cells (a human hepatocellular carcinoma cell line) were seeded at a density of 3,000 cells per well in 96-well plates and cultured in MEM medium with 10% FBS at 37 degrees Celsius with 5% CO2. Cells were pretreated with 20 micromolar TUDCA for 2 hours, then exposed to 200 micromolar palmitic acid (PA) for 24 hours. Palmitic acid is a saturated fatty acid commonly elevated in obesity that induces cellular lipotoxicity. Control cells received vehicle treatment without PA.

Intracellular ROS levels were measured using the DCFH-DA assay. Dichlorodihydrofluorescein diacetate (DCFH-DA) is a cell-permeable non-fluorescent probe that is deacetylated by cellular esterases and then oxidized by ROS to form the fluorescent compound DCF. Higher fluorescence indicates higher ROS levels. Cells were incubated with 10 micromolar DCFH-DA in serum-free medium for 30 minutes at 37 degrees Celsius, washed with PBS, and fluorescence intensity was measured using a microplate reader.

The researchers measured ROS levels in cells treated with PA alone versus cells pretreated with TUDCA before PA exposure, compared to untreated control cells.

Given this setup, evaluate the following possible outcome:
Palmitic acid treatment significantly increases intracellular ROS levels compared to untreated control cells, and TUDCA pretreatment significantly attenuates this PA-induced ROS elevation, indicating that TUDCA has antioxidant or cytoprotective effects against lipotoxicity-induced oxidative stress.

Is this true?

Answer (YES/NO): YES